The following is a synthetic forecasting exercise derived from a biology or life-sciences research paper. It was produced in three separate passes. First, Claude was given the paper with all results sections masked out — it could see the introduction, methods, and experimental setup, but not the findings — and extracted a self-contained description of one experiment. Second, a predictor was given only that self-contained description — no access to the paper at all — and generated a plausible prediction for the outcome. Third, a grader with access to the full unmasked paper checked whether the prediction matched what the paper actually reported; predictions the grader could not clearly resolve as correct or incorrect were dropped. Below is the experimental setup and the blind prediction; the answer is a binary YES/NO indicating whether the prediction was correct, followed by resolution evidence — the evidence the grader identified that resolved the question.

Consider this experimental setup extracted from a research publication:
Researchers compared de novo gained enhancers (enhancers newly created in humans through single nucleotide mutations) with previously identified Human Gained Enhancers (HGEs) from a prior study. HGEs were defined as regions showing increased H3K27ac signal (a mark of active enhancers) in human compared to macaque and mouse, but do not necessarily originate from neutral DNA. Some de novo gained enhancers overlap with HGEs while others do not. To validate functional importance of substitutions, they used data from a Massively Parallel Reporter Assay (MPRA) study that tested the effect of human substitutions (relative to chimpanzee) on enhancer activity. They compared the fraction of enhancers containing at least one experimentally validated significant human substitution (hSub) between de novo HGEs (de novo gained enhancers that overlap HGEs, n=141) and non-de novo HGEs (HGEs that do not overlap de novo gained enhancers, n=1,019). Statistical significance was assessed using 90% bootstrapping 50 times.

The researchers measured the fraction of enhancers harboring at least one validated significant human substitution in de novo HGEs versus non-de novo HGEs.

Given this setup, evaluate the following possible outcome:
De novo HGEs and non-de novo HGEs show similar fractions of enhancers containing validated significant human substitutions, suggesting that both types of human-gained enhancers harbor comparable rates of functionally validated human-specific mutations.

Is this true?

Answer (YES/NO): NO